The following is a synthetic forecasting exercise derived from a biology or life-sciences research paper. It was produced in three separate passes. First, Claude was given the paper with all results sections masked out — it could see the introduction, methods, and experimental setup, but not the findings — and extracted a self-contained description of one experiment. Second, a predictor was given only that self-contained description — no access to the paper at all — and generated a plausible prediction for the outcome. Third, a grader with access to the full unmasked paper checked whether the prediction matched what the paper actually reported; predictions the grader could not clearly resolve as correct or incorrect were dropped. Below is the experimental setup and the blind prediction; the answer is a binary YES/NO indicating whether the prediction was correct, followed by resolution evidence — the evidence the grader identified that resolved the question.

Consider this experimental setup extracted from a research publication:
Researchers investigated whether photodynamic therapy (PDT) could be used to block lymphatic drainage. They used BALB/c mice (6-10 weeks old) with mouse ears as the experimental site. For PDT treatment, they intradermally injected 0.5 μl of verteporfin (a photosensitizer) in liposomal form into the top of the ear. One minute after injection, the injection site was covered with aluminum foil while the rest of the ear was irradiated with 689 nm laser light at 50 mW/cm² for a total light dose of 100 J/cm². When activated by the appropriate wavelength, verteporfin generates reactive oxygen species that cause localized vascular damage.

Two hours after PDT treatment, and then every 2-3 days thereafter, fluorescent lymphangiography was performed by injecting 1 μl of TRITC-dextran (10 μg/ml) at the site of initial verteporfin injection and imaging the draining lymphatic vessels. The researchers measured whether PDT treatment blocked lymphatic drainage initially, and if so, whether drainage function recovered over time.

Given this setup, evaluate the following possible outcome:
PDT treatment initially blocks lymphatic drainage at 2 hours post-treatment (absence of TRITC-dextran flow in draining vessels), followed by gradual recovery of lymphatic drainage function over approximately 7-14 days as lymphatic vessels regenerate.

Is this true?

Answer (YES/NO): NO